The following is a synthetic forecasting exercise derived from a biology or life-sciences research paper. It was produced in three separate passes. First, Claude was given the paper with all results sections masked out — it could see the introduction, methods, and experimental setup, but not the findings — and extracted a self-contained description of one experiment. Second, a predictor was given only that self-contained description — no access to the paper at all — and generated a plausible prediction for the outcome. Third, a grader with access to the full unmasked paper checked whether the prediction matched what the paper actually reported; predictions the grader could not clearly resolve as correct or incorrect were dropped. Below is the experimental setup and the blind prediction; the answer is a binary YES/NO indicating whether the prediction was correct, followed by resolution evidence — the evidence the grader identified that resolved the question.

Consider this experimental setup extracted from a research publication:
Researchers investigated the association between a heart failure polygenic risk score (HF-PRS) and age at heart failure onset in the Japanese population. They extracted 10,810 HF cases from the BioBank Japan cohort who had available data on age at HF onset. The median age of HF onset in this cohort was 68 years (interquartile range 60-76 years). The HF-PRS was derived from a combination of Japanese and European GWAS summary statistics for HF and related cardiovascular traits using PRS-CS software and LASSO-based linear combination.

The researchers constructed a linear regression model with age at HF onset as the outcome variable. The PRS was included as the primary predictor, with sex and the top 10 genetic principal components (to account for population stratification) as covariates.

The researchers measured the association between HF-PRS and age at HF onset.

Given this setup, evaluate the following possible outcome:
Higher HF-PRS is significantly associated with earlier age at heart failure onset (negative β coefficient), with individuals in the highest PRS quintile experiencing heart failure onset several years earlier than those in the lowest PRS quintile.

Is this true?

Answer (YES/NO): NO